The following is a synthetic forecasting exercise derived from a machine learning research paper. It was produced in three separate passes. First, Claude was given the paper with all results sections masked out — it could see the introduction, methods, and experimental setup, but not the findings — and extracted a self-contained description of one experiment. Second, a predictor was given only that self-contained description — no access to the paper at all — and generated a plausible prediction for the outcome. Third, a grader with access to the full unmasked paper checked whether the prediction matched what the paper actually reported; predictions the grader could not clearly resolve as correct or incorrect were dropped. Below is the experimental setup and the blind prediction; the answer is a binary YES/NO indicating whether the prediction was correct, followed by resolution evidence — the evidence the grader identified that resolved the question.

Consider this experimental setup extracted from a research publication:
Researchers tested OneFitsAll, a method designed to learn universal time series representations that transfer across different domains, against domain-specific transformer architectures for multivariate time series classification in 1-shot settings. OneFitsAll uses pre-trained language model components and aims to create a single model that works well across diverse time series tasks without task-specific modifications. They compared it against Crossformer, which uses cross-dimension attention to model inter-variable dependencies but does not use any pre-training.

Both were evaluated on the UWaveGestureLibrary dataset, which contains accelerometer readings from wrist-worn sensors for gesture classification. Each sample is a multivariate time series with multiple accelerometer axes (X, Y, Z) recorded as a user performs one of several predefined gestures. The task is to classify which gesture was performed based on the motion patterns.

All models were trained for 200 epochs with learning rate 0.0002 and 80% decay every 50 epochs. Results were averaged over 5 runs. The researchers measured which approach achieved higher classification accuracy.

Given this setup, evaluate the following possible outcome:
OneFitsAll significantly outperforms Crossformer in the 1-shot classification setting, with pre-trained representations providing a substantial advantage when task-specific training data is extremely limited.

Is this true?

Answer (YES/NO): NO